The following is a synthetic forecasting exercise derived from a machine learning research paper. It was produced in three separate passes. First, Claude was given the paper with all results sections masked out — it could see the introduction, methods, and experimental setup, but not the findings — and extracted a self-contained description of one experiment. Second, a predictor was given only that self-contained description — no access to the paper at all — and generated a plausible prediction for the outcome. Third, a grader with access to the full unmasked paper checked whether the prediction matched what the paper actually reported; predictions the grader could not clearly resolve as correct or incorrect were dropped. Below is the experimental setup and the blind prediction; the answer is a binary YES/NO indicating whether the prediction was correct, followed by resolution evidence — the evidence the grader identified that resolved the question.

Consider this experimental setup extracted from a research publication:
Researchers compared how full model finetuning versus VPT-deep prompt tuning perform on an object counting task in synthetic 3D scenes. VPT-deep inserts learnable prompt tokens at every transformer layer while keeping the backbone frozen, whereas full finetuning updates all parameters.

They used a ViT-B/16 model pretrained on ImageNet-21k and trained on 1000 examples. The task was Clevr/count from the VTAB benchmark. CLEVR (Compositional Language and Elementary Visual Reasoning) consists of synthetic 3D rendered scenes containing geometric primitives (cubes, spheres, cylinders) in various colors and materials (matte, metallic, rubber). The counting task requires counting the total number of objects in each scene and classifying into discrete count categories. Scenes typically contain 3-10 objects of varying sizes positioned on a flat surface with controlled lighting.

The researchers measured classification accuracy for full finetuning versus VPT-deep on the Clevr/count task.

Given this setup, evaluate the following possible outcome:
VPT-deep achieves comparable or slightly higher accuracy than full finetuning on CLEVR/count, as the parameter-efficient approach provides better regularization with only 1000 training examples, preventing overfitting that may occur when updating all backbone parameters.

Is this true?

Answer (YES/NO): NO